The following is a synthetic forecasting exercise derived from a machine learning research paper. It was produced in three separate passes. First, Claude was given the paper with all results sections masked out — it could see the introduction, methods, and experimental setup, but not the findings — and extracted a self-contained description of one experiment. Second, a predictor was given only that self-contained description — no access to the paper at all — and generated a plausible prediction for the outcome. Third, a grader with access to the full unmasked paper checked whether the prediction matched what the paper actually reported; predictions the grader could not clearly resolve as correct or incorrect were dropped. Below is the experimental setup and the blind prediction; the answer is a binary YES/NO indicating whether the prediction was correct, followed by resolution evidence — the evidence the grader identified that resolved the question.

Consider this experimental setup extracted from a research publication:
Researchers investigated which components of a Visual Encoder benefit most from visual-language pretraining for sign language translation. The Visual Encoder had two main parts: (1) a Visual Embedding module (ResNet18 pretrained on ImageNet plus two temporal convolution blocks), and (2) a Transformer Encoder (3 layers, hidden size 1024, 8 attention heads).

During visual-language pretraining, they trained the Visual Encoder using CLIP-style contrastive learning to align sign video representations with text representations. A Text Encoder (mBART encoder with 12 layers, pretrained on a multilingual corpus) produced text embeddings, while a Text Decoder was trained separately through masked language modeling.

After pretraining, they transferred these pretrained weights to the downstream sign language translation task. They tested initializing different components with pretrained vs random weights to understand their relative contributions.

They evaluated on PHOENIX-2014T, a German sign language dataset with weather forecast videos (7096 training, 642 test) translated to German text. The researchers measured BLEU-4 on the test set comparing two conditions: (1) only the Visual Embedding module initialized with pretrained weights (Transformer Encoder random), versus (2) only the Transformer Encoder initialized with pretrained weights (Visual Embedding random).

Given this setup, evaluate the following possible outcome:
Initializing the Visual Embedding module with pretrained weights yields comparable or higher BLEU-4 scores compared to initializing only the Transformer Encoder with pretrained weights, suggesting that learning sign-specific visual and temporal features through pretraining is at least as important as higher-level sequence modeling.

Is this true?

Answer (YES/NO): NO